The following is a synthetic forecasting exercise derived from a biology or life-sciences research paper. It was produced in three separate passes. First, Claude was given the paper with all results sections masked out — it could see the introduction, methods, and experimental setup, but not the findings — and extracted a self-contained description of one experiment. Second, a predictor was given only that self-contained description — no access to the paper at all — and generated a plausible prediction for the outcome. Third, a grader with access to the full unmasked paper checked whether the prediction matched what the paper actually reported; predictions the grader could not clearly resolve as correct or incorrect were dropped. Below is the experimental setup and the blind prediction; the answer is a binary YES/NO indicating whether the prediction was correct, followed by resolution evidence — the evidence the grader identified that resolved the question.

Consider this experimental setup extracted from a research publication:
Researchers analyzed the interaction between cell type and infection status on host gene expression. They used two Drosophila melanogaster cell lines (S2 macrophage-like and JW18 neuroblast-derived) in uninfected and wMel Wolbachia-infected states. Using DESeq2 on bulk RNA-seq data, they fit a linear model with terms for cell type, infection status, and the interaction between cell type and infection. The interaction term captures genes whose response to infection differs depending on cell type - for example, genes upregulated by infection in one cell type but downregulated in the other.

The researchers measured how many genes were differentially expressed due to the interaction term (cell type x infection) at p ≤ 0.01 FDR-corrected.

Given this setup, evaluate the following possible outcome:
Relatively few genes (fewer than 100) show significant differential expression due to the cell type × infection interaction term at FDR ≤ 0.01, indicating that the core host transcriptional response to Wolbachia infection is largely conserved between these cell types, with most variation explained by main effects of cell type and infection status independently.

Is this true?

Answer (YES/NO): NO